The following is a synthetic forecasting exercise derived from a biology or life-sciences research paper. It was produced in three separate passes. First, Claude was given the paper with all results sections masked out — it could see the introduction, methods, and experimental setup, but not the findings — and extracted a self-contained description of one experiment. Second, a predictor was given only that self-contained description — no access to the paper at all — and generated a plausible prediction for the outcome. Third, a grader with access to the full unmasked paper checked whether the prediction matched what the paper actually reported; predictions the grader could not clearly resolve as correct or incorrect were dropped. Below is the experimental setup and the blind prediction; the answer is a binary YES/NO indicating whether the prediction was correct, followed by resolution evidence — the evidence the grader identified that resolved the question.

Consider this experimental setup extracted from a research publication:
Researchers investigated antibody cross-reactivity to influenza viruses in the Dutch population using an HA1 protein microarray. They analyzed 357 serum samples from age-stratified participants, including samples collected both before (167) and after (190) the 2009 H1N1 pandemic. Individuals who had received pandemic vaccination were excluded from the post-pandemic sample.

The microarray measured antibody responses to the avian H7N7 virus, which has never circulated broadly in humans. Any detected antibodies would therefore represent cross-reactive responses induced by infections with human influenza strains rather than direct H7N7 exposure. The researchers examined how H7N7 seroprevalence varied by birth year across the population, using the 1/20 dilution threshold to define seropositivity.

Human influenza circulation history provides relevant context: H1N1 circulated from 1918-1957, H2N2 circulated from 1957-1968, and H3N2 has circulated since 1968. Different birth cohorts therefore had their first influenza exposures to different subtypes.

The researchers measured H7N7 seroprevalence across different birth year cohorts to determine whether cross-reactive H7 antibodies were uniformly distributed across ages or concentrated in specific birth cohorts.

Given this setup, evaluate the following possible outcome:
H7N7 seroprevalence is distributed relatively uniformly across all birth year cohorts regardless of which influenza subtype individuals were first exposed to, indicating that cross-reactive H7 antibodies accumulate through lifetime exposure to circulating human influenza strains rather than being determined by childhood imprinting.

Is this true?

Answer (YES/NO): NO